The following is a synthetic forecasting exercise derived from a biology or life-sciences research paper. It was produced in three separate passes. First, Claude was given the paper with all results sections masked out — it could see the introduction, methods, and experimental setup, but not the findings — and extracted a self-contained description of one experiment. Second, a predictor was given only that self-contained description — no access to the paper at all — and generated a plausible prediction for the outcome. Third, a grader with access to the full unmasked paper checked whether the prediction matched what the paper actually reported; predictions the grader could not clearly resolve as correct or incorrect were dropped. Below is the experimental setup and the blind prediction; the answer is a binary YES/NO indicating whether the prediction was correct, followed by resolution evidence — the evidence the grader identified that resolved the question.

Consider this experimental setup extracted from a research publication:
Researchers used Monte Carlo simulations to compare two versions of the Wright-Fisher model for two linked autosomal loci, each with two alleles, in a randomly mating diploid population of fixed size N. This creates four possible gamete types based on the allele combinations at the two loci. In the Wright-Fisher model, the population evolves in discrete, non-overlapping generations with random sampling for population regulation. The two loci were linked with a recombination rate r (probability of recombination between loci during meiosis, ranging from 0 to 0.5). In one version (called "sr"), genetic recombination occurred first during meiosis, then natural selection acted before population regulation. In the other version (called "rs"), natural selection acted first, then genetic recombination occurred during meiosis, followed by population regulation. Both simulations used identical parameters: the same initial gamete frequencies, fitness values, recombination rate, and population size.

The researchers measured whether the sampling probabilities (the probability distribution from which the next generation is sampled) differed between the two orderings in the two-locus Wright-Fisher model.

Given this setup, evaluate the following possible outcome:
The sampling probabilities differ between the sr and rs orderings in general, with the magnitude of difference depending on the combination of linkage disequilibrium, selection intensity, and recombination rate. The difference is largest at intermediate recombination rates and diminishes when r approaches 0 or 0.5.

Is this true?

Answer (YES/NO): NO